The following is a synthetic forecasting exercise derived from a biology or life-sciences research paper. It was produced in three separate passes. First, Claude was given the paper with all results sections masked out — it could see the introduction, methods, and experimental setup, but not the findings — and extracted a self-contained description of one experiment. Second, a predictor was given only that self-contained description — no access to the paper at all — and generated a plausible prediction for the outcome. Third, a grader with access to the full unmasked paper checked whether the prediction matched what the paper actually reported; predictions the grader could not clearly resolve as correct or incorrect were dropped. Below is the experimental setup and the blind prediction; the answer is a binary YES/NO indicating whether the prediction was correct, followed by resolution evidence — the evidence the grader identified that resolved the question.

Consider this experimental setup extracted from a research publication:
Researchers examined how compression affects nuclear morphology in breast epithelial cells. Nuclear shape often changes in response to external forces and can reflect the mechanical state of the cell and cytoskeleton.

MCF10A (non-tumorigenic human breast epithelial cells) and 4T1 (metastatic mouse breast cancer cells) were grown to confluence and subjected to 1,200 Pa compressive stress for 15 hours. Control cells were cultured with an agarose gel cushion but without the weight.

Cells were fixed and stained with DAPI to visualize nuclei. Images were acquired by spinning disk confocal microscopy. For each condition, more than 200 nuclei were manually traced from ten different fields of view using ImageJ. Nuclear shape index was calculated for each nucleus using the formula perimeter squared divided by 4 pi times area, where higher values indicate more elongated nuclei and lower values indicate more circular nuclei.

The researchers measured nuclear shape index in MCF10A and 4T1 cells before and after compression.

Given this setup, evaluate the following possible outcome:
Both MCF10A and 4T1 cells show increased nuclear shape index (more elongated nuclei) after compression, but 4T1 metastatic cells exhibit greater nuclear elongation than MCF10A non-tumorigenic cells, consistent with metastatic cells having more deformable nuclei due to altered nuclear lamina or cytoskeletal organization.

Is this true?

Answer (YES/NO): NO